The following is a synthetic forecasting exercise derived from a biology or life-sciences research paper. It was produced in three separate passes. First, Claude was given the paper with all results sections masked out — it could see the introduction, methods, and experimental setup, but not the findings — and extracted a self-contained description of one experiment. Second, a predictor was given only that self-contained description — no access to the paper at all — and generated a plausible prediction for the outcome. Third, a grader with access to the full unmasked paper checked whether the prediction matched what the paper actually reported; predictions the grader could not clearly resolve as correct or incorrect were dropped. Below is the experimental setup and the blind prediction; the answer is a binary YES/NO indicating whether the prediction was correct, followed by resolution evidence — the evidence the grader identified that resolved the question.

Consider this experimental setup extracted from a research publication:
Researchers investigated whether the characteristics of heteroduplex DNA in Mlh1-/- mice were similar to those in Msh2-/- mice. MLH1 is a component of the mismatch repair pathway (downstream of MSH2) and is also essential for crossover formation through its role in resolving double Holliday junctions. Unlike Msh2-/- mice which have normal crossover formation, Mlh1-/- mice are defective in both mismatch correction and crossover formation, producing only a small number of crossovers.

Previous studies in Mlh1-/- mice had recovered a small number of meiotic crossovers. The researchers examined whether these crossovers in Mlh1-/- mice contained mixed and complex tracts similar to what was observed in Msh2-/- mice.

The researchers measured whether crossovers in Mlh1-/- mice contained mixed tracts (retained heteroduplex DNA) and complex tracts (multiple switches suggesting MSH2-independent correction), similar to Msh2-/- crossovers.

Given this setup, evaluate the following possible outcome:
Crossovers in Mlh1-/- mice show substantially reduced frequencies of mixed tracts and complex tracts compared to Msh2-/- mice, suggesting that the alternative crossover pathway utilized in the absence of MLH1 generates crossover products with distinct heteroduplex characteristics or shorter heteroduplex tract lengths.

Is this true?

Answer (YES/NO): NO